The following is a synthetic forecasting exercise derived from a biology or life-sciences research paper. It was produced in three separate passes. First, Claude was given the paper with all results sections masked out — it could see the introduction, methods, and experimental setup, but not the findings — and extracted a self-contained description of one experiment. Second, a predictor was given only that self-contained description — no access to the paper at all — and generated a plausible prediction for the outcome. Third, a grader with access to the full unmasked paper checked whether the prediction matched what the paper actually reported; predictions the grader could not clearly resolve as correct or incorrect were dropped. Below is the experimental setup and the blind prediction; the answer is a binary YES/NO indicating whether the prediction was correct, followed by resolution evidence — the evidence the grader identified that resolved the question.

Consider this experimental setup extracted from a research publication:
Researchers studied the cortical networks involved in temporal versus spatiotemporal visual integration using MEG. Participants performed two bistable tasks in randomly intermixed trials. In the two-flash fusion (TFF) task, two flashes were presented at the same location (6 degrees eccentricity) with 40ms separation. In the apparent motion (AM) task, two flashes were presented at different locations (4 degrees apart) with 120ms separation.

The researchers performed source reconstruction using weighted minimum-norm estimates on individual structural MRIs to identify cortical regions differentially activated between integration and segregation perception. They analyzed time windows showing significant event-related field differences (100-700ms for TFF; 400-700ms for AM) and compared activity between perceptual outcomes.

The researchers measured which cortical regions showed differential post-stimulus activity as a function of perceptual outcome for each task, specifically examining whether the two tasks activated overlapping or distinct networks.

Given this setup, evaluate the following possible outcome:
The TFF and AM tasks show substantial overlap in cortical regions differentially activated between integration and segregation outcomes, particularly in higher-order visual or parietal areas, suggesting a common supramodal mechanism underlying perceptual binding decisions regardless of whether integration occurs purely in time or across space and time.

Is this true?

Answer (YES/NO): NO